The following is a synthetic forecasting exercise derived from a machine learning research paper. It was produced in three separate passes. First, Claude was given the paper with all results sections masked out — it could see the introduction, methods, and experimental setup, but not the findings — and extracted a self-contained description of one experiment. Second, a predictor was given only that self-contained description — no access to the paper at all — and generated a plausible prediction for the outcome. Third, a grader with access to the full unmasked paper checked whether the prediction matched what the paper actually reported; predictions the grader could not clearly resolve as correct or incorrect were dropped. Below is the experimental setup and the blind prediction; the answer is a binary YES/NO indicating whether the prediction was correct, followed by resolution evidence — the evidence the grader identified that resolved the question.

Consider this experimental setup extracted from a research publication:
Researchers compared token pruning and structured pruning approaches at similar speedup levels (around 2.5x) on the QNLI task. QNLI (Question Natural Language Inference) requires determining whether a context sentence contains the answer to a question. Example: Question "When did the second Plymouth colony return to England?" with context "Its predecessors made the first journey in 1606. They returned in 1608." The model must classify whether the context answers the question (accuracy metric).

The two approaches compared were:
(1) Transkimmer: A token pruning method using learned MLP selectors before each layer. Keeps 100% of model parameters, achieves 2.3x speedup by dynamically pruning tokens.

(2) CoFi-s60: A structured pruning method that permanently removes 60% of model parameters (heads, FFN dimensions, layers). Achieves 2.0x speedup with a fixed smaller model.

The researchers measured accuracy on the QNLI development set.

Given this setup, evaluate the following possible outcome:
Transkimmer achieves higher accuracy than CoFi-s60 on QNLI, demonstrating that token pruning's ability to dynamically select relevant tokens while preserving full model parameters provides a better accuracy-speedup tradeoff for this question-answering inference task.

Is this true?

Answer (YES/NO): NO